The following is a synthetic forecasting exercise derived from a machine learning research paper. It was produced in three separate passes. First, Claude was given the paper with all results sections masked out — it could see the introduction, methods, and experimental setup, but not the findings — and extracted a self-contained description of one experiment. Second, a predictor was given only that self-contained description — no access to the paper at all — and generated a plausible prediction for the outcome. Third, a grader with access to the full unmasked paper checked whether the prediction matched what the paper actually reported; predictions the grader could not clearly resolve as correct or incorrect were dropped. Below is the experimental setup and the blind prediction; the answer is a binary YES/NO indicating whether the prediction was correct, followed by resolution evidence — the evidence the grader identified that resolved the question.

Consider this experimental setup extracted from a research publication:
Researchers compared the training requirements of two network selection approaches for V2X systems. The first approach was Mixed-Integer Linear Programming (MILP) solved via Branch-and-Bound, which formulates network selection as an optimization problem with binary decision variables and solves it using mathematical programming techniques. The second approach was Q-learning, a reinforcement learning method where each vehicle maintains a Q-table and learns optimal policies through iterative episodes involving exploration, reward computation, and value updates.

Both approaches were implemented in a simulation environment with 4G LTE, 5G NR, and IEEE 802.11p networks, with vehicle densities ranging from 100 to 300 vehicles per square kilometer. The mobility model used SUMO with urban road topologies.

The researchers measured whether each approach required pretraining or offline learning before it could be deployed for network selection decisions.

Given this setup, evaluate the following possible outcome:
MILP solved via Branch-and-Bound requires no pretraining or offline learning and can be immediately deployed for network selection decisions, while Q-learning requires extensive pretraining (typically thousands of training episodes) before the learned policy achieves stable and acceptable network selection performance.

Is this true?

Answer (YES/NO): YES